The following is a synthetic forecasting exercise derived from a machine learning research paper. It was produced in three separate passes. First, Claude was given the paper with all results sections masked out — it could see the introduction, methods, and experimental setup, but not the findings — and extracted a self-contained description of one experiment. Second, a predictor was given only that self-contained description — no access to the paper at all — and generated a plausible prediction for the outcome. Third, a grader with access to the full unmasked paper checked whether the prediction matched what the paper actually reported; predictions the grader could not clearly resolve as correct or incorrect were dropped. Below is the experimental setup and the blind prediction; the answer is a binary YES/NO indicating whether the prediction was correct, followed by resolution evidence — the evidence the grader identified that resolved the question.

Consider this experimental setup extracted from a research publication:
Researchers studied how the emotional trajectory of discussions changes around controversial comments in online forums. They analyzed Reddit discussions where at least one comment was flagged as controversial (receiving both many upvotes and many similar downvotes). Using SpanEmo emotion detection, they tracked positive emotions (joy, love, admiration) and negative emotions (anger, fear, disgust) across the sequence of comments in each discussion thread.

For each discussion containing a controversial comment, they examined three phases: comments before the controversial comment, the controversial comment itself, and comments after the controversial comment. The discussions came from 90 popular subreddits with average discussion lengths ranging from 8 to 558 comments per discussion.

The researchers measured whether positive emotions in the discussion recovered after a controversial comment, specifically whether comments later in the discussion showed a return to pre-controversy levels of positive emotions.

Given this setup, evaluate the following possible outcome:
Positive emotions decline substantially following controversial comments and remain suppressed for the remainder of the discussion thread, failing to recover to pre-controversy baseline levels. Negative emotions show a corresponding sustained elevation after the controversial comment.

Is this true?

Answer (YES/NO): YES